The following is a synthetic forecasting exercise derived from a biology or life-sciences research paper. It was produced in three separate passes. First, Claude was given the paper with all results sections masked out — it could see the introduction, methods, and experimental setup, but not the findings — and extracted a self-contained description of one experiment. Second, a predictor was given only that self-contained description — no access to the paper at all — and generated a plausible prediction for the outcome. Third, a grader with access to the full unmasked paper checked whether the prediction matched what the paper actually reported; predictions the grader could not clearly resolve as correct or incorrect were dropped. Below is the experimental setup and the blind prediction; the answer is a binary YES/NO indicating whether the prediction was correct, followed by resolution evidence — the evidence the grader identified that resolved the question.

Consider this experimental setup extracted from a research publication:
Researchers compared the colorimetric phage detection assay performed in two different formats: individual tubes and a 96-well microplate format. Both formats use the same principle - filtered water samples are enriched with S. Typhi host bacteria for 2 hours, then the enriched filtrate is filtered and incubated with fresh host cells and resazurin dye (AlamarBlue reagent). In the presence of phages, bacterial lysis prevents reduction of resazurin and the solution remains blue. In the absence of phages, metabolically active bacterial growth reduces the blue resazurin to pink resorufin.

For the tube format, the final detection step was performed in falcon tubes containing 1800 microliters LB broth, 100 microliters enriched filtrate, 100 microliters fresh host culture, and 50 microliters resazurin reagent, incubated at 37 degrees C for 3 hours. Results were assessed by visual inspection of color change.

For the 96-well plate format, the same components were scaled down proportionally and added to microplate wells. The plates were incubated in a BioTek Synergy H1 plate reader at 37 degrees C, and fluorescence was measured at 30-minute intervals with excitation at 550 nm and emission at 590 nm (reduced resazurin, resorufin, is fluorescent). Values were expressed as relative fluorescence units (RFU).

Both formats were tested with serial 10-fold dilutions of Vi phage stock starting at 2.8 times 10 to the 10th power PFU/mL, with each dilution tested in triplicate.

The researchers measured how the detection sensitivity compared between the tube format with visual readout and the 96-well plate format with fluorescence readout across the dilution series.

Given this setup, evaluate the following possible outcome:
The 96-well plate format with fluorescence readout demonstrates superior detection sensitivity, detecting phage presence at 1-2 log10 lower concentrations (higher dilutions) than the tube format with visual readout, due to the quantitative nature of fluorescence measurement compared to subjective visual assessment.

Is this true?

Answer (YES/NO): NO